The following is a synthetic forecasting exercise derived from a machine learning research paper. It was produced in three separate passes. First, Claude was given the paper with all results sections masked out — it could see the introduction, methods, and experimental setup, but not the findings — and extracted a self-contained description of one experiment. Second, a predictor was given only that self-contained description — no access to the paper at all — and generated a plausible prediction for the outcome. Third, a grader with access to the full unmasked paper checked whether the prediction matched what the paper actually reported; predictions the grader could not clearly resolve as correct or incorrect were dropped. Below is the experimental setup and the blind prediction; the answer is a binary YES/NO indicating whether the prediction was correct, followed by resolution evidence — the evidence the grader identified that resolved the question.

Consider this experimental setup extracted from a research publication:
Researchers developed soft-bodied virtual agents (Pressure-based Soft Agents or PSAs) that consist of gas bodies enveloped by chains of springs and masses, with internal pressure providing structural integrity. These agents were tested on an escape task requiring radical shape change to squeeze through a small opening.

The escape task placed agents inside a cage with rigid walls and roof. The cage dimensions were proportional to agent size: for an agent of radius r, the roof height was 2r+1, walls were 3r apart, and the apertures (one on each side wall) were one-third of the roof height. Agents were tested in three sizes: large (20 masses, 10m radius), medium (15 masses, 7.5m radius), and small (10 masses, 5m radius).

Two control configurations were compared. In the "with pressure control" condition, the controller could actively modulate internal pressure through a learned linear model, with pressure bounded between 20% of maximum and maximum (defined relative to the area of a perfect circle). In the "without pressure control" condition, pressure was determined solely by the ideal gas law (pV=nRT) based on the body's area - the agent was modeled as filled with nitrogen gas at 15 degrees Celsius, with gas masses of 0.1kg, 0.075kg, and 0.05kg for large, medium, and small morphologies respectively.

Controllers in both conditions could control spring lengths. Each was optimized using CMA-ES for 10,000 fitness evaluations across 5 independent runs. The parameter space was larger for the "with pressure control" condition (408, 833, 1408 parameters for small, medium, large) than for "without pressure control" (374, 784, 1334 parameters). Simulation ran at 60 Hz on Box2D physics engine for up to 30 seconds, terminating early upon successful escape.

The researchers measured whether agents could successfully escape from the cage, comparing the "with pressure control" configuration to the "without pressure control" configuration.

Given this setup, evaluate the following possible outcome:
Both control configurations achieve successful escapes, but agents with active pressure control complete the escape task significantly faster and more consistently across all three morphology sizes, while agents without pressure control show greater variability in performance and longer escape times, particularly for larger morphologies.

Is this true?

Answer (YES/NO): NO